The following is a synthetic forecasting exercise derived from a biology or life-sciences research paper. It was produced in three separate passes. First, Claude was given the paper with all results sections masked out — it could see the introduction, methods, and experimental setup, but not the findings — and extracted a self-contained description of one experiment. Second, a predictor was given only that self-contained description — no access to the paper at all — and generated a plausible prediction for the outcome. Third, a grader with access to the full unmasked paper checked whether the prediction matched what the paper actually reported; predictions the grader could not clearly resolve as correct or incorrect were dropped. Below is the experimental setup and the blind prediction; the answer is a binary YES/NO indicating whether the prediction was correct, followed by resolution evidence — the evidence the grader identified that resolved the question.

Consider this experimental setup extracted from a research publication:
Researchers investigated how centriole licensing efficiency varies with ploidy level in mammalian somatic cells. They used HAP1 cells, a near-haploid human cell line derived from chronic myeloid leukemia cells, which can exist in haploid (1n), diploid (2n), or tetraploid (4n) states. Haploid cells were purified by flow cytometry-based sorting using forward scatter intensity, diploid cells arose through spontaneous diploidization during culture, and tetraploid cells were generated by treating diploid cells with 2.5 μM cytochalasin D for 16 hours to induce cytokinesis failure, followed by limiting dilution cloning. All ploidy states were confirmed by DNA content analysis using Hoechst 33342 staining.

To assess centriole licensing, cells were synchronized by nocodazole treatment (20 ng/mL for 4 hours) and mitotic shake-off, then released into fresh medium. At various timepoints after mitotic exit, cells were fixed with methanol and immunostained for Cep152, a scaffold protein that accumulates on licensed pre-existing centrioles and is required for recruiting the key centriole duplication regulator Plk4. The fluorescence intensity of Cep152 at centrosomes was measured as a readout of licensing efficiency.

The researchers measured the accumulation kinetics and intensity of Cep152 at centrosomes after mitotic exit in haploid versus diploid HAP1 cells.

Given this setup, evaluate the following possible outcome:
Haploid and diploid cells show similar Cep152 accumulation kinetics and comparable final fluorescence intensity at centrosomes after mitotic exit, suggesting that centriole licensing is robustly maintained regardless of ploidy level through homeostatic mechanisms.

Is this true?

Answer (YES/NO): NO